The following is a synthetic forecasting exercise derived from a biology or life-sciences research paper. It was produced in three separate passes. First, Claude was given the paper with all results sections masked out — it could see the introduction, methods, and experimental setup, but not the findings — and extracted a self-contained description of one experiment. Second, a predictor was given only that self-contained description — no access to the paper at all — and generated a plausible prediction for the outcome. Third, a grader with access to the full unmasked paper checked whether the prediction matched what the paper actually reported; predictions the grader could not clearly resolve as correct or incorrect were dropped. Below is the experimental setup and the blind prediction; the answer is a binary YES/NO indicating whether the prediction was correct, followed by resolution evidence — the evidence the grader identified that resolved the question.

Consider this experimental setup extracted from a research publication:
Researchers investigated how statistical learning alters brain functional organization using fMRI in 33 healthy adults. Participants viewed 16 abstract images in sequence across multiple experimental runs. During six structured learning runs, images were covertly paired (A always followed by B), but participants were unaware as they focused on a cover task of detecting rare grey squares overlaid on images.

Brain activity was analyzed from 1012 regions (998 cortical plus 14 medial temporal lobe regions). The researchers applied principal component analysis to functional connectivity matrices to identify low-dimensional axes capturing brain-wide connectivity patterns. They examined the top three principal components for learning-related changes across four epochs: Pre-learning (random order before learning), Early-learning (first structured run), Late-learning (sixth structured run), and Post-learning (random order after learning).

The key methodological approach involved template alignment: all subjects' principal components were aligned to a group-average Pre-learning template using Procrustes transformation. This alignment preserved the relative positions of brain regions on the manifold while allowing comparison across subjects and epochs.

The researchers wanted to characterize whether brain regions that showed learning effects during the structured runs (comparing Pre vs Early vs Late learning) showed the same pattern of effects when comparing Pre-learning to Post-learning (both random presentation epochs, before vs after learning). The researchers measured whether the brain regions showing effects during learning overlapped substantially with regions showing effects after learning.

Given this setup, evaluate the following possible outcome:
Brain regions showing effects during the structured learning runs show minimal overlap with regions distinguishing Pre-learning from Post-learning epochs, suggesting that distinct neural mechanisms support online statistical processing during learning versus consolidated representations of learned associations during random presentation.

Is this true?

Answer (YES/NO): NO